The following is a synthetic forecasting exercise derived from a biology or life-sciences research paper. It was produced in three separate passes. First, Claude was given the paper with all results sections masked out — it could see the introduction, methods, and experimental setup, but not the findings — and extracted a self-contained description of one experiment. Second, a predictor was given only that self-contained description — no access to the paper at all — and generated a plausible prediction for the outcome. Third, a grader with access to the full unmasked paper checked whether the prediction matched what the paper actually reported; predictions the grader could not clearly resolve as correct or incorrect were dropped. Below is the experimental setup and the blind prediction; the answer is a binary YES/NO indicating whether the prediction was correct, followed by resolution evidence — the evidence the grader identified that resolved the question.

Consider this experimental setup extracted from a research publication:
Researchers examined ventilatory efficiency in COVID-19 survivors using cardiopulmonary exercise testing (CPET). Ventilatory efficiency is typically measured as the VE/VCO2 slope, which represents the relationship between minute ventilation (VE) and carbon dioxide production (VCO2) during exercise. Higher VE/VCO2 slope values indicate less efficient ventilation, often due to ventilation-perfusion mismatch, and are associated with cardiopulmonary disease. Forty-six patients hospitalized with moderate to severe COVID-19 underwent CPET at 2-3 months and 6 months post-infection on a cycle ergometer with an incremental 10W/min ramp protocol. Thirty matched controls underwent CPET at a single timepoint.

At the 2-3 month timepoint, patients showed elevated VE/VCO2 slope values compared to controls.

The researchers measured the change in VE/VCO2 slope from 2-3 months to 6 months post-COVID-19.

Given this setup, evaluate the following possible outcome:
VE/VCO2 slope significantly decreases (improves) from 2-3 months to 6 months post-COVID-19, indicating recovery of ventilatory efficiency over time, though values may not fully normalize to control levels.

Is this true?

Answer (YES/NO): YES